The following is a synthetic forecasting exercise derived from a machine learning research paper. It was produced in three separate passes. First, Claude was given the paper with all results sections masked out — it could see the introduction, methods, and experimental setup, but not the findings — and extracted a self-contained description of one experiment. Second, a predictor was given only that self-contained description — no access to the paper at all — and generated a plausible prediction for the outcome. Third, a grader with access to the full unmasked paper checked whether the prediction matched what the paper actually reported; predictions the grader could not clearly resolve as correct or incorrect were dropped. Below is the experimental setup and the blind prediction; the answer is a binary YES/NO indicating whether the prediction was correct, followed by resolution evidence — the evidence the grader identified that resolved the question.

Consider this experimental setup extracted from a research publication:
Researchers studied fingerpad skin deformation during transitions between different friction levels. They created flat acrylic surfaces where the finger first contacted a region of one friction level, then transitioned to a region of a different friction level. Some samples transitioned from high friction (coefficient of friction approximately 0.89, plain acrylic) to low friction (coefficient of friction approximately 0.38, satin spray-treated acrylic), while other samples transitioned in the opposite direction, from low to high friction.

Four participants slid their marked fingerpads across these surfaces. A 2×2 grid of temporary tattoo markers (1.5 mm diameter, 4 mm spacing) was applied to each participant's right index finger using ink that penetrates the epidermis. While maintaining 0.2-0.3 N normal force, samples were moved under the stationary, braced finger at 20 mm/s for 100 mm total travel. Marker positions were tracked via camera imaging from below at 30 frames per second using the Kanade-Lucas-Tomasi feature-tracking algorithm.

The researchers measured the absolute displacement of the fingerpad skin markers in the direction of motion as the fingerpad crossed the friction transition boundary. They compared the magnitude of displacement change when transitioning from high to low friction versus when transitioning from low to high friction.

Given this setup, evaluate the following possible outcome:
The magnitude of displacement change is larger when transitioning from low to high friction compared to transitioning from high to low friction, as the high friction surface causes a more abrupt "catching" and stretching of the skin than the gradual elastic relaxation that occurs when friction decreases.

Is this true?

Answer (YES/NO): YES